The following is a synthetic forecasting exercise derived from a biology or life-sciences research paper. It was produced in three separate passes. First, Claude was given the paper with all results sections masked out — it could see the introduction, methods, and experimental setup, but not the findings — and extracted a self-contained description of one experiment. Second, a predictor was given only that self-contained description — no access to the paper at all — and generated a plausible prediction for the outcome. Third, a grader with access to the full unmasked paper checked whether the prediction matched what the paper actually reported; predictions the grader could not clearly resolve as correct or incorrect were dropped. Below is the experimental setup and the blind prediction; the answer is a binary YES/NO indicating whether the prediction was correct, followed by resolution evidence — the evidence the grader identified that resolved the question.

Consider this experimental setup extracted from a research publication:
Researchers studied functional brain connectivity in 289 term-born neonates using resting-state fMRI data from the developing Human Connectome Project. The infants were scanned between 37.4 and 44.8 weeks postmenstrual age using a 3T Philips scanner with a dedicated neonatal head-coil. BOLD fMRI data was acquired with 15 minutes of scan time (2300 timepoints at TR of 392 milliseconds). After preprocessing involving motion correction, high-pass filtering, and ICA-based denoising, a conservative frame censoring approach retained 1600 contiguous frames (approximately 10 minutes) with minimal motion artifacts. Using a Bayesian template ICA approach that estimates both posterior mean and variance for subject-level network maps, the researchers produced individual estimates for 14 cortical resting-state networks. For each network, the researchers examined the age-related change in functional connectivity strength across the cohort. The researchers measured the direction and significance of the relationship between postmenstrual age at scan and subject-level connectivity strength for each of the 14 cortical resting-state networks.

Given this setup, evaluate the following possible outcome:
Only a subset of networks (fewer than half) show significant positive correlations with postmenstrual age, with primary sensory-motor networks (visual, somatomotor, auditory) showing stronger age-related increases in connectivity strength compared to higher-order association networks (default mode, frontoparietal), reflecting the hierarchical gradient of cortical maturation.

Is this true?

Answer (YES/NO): NO